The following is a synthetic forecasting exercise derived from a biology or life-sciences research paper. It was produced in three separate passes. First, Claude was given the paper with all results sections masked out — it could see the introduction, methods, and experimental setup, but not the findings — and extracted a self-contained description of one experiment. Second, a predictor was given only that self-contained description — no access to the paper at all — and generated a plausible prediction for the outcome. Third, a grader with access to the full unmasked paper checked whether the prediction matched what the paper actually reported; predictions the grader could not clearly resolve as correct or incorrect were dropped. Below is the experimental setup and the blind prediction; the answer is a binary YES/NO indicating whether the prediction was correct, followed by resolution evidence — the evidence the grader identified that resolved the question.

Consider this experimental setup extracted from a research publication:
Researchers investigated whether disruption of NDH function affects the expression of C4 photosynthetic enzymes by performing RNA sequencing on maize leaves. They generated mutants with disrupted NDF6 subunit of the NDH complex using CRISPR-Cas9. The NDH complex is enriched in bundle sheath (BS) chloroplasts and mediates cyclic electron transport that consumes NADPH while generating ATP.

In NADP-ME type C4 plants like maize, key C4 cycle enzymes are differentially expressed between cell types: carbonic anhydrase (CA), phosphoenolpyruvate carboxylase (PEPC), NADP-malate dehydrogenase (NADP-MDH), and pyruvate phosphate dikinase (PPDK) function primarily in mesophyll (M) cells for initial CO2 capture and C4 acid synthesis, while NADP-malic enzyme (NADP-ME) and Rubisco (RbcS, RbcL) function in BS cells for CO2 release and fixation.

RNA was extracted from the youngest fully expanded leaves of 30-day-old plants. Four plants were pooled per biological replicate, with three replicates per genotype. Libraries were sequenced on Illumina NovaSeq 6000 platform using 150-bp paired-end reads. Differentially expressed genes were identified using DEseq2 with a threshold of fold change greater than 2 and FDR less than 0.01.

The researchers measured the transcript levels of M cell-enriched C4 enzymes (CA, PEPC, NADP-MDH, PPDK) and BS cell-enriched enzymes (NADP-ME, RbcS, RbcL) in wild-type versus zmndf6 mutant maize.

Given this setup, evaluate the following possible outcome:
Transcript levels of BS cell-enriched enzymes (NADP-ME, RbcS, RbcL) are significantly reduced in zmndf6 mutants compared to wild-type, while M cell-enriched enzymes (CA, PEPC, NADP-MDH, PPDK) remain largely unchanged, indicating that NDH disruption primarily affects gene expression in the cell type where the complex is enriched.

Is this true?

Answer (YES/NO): NO